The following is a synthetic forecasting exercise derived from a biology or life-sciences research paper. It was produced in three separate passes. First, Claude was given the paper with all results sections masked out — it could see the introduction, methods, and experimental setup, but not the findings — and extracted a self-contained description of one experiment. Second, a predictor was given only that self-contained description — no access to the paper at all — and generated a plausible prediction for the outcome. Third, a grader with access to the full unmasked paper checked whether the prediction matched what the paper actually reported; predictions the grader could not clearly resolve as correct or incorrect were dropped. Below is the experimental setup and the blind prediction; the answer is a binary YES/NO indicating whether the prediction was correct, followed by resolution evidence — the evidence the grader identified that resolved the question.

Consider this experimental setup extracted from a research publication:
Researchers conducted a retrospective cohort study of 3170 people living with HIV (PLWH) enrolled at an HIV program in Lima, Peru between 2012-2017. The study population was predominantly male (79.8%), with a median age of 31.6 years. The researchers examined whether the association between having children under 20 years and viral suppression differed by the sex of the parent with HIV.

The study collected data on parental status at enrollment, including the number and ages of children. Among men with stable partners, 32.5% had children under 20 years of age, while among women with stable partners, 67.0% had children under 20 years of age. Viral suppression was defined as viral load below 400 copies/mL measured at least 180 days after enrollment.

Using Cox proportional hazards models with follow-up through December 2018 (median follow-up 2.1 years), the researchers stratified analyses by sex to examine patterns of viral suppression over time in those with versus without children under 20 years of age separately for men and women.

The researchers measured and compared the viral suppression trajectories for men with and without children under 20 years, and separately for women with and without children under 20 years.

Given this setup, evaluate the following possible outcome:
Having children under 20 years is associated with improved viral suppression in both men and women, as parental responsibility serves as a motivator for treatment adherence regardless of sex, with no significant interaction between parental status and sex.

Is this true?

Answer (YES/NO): NO